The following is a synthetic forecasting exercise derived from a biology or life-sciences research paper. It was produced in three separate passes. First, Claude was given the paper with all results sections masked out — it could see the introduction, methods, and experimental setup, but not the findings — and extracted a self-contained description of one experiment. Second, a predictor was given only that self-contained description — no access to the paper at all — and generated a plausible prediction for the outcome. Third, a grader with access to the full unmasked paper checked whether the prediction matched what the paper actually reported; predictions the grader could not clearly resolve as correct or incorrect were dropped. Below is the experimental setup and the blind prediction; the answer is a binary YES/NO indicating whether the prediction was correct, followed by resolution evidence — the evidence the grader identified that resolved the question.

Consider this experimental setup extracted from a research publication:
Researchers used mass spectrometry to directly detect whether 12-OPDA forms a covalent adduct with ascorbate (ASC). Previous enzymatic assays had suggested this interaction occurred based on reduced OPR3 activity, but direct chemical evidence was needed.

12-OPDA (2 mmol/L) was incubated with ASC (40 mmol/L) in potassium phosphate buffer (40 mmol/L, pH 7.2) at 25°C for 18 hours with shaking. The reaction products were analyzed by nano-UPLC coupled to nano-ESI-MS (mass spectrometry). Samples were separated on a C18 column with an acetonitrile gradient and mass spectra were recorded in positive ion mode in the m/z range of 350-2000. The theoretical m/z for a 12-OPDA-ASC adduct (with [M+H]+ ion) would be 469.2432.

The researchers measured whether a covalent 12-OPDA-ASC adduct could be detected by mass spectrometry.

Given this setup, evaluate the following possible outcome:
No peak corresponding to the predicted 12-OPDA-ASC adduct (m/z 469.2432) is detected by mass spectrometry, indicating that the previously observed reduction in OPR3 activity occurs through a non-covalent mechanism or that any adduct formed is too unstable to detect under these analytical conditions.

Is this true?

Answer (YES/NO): NO